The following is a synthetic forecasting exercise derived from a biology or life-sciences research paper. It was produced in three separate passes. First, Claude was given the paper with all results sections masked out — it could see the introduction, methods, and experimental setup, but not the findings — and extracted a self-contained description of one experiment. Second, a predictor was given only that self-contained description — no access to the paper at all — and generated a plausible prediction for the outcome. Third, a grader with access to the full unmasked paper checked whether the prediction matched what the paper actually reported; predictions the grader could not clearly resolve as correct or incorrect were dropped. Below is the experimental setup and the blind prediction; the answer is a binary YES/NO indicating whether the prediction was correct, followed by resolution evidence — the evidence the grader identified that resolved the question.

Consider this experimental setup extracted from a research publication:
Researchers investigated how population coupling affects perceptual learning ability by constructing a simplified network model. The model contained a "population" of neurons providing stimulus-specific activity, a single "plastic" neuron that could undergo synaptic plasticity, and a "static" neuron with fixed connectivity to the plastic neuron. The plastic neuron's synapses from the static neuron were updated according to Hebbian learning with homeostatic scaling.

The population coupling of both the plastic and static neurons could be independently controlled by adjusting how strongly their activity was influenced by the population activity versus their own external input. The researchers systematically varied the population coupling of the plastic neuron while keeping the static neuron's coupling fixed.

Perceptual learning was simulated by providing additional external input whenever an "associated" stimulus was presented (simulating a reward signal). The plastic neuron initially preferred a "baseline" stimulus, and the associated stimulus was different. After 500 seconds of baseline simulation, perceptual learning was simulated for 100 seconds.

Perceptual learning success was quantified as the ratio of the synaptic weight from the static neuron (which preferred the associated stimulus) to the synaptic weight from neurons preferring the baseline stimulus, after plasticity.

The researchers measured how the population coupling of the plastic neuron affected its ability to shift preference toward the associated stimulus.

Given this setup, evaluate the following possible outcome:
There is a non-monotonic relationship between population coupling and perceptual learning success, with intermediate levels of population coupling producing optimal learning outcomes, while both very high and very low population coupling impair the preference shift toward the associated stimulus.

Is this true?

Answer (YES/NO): NO